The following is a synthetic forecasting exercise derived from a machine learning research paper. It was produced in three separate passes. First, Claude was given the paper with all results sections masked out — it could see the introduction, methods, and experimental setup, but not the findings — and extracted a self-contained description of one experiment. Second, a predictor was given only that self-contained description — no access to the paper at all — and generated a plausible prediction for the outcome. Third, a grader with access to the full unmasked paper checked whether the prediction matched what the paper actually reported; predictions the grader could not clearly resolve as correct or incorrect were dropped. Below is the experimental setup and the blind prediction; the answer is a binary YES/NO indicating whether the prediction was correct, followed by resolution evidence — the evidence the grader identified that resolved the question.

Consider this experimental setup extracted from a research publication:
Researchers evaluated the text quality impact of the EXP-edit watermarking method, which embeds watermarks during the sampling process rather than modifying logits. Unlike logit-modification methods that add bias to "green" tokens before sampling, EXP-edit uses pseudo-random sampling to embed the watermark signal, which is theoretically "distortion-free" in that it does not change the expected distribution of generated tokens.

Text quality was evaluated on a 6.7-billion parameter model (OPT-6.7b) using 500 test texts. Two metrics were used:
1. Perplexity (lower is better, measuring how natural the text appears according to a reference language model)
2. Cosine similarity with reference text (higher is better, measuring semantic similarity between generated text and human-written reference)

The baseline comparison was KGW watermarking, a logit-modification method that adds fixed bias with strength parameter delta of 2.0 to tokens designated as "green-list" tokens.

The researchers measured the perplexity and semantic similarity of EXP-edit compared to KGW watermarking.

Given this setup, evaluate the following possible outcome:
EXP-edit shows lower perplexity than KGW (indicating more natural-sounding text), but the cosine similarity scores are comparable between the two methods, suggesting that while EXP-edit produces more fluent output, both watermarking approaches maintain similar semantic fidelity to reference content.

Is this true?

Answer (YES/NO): NO